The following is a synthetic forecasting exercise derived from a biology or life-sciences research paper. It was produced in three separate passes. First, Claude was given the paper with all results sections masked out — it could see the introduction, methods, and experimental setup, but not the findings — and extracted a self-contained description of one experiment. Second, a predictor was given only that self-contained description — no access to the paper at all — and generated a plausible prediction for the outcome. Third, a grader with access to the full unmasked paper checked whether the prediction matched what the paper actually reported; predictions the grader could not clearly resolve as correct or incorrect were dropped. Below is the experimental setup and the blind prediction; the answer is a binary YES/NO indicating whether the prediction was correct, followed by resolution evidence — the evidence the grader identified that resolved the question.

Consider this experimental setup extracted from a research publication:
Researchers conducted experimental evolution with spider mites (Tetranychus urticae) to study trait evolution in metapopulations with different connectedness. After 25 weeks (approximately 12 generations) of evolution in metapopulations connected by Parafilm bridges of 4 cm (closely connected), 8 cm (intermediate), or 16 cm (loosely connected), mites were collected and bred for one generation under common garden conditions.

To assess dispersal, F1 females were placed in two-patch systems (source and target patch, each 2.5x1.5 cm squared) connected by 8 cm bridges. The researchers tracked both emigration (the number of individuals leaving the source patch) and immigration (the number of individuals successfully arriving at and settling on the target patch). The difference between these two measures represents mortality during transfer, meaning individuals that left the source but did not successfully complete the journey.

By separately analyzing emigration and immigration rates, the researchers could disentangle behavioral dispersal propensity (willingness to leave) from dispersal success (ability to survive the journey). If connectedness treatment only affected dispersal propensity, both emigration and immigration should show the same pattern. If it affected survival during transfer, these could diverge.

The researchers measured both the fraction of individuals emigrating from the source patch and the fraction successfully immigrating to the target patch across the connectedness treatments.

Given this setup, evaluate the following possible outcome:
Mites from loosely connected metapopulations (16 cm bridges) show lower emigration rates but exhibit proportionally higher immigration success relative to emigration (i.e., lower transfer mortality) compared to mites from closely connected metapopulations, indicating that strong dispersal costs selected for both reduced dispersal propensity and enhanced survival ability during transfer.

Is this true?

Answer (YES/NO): NO